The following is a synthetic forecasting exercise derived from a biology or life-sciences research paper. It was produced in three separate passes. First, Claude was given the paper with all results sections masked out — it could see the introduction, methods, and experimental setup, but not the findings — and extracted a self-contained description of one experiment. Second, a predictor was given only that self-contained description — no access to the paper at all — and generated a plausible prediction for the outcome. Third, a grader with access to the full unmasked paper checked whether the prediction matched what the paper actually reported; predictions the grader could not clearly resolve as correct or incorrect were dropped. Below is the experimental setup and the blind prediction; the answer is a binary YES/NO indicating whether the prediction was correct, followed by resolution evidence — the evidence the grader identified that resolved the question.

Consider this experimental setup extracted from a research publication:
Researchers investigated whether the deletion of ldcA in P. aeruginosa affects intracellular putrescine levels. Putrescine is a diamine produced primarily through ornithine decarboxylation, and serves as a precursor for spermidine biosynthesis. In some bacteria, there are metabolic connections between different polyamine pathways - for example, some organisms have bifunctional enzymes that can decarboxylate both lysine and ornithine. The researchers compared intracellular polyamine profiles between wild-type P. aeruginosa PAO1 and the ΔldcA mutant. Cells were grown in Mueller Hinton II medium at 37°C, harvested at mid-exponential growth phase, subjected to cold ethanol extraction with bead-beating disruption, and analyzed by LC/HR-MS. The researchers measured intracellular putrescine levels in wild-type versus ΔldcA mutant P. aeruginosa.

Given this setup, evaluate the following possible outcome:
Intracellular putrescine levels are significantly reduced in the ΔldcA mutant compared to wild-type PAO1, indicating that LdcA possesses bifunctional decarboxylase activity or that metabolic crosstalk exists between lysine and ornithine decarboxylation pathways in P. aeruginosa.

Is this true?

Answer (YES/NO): YES